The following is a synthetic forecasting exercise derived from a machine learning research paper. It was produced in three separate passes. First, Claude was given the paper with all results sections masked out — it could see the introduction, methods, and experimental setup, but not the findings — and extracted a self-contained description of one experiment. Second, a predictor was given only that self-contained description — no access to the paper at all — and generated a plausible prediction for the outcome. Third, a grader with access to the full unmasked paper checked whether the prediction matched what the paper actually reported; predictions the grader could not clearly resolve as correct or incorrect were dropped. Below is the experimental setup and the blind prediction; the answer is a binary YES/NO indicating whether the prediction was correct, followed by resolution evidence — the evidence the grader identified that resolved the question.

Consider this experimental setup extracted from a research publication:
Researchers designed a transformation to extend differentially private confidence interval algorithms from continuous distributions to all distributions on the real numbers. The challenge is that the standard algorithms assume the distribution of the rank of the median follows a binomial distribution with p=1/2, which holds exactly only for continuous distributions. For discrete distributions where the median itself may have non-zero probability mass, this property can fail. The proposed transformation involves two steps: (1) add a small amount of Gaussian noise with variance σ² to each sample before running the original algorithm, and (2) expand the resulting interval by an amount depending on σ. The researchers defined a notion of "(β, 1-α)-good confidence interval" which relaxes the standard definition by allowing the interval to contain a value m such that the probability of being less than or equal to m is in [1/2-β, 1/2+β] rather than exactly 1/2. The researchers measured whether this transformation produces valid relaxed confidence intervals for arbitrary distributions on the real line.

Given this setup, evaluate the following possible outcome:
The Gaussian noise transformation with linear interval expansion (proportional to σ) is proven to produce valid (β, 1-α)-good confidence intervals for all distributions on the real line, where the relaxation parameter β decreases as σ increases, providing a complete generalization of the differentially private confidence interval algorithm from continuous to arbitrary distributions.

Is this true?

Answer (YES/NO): NO